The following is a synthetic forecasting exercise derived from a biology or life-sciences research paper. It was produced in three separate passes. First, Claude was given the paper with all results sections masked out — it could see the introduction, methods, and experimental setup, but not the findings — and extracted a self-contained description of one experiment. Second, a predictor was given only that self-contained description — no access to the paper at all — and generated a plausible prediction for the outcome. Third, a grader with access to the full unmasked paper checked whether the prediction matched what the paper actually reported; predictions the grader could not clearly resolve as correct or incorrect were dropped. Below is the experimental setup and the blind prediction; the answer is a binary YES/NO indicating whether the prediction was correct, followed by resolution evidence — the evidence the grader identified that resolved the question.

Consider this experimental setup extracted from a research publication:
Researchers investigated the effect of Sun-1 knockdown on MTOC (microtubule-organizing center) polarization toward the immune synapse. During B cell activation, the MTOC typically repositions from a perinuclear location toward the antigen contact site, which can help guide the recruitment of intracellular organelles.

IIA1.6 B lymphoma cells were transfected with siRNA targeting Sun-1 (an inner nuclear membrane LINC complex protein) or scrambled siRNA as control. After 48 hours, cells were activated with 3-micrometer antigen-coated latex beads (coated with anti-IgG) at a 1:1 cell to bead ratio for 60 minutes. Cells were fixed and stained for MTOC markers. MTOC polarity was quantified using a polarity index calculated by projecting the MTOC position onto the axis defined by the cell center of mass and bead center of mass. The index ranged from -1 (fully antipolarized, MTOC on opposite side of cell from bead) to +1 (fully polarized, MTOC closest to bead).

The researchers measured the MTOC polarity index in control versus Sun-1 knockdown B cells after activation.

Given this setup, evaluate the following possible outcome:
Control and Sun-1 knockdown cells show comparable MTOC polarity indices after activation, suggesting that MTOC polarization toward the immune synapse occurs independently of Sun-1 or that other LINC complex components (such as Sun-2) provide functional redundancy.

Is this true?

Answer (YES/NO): YES